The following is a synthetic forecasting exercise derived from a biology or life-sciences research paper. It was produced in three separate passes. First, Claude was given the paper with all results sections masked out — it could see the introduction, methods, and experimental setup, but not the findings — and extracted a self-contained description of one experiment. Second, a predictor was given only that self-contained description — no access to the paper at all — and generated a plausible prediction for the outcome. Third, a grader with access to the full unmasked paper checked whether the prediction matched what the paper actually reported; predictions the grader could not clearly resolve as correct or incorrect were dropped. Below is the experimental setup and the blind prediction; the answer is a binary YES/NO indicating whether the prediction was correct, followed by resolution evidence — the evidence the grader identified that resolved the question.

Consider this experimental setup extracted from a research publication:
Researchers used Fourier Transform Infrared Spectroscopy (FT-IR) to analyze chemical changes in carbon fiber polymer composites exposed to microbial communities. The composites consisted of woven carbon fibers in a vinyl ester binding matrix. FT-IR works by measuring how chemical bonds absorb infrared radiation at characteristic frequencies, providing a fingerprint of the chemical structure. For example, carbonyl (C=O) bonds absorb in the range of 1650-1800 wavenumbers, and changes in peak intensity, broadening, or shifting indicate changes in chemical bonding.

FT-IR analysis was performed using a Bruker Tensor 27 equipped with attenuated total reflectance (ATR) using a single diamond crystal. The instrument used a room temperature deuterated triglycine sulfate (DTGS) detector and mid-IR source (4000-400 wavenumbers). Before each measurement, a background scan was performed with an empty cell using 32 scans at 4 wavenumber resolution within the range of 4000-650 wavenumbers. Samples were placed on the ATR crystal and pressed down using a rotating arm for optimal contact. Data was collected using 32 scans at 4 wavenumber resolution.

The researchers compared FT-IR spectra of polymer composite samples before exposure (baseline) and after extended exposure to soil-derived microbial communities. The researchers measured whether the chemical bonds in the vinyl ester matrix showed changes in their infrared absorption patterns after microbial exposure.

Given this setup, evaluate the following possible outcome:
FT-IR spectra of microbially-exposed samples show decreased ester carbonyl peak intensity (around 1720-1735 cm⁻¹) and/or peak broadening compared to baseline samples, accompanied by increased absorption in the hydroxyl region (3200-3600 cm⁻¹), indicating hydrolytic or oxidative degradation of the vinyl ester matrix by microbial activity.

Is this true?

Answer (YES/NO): NO